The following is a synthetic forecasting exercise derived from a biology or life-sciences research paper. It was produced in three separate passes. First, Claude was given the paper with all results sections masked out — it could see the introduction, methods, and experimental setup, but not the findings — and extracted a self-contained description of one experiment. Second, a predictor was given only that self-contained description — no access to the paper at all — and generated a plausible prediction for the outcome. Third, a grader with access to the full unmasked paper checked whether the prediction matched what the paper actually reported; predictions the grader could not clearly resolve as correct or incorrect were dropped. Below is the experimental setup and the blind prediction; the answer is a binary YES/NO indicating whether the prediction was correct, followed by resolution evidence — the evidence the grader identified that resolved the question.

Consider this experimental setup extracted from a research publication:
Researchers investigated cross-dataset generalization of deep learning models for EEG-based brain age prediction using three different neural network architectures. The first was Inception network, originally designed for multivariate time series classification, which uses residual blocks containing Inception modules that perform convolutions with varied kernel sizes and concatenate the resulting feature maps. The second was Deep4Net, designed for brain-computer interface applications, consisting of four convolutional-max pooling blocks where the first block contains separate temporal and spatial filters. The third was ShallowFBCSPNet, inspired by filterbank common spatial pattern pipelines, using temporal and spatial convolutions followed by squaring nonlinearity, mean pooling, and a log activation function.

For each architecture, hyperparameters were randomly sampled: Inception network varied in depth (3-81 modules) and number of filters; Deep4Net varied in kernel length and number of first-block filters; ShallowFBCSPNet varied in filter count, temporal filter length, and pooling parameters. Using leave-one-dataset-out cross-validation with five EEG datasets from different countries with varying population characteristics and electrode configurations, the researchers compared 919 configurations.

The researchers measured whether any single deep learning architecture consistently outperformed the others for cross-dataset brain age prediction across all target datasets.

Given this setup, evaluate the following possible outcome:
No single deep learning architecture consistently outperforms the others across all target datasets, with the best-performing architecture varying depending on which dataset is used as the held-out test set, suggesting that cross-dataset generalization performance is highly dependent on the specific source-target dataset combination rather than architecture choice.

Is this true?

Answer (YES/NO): NO